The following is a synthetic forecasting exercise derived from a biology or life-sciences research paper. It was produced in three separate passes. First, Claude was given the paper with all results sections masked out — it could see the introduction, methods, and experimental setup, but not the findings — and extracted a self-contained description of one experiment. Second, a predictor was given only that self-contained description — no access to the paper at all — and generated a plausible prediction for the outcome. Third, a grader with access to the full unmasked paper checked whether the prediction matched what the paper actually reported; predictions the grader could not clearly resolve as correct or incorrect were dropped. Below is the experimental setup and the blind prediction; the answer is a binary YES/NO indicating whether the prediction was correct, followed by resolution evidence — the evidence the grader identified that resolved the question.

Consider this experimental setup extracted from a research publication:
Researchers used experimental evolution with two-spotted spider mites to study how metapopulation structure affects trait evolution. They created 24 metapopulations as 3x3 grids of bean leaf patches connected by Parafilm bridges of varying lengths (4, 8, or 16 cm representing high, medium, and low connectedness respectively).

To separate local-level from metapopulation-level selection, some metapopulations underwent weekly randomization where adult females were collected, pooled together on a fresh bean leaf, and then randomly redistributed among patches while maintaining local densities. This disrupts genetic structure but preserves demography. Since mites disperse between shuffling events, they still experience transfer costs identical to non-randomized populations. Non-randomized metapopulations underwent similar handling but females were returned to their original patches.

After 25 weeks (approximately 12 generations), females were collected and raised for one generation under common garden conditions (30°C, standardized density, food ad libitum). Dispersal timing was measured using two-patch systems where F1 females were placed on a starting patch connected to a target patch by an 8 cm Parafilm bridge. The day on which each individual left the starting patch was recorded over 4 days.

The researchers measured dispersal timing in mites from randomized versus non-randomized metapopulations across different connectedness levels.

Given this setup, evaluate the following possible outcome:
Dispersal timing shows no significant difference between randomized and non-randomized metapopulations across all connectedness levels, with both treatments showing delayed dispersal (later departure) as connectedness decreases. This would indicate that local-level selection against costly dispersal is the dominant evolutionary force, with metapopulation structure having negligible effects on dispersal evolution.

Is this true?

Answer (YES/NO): NO